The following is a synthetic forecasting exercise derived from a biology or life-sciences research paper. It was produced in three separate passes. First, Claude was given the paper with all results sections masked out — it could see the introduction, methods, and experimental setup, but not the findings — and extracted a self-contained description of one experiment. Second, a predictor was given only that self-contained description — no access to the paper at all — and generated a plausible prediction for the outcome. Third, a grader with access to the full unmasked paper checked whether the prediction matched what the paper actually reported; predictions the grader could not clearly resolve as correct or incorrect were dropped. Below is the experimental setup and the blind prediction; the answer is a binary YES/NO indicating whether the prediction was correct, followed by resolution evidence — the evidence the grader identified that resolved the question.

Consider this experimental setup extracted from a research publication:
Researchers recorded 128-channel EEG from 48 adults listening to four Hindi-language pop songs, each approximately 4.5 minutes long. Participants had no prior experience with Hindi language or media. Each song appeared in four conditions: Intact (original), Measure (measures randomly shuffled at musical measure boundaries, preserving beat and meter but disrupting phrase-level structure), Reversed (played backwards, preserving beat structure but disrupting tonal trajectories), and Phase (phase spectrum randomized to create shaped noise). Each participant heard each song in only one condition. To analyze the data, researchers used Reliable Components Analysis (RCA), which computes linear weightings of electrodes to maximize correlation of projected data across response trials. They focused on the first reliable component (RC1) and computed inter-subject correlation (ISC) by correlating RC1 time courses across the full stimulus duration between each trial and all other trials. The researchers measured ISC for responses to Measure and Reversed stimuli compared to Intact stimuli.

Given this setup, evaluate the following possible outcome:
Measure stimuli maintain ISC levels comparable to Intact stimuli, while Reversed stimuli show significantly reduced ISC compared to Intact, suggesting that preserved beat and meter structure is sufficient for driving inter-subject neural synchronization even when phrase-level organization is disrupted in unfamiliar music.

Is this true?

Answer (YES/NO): NO